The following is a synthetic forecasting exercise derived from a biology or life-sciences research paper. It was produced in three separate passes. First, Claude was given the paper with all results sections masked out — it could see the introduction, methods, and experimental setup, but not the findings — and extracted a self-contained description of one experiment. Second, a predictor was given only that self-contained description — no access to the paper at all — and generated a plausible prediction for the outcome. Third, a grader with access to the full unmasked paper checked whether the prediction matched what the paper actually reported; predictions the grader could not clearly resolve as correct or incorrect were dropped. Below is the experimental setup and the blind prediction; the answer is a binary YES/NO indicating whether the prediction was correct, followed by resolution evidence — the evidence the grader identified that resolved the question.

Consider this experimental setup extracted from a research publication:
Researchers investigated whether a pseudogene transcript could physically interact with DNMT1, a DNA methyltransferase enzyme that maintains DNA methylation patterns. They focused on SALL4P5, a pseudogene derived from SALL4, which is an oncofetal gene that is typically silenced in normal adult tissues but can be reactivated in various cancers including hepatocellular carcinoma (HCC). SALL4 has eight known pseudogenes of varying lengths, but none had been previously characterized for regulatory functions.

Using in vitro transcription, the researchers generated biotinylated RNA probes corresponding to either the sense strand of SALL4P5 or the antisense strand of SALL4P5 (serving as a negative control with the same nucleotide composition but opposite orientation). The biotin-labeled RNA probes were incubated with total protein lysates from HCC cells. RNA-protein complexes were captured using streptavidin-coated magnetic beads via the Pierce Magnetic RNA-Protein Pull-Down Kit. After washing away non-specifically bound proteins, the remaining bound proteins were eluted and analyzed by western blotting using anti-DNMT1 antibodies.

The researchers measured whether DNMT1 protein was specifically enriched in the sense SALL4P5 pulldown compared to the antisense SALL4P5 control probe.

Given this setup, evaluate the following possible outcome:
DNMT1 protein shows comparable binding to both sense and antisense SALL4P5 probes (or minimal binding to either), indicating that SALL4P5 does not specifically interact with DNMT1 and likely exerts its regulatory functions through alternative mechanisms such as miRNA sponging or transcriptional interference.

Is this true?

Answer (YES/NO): NO